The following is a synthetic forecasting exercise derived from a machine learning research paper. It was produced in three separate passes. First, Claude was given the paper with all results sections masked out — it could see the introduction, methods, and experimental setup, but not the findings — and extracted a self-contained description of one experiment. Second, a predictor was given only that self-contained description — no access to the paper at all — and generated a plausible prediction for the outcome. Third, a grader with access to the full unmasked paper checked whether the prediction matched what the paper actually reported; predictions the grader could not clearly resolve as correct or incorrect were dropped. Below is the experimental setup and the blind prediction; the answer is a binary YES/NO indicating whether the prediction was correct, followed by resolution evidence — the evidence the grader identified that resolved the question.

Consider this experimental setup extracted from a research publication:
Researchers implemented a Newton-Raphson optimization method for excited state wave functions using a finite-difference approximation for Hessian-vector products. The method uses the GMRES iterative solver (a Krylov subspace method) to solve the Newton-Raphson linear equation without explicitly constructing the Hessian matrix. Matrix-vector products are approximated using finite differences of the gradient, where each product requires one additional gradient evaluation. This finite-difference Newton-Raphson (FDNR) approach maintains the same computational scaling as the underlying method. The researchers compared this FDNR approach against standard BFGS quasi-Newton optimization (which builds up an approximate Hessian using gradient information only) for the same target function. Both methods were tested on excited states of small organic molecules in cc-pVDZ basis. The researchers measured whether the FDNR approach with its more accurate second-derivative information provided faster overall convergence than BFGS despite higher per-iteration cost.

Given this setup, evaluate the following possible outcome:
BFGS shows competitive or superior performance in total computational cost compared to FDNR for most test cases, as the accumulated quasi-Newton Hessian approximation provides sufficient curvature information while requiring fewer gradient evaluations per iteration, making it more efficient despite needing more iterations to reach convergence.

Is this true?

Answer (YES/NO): YES